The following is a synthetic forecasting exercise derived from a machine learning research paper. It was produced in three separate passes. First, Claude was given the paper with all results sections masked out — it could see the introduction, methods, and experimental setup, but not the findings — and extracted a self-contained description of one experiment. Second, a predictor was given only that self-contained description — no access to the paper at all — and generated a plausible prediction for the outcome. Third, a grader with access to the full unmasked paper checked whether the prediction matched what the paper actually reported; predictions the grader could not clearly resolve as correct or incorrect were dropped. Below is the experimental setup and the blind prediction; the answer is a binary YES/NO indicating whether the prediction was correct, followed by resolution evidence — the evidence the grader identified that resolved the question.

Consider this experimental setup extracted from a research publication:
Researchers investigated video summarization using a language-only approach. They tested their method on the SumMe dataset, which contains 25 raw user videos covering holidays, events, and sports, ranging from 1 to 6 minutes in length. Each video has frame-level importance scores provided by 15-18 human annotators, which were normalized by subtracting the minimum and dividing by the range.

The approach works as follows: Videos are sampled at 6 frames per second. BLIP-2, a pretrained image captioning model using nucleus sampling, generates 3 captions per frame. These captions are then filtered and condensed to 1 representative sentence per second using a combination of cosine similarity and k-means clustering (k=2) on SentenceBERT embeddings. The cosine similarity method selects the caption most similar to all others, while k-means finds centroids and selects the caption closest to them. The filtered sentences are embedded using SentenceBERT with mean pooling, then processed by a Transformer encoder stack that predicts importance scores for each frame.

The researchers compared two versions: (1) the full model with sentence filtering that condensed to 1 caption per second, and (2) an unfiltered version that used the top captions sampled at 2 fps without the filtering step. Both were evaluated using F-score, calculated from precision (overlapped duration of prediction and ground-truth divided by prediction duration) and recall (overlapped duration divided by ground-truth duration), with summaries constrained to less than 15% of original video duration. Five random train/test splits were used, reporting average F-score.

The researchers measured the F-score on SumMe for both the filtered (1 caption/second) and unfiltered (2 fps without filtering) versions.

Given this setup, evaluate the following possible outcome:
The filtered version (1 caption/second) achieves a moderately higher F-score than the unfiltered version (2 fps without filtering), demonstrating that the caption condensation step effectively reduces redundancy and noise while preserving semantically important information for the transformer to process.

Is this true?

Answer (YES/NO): NO